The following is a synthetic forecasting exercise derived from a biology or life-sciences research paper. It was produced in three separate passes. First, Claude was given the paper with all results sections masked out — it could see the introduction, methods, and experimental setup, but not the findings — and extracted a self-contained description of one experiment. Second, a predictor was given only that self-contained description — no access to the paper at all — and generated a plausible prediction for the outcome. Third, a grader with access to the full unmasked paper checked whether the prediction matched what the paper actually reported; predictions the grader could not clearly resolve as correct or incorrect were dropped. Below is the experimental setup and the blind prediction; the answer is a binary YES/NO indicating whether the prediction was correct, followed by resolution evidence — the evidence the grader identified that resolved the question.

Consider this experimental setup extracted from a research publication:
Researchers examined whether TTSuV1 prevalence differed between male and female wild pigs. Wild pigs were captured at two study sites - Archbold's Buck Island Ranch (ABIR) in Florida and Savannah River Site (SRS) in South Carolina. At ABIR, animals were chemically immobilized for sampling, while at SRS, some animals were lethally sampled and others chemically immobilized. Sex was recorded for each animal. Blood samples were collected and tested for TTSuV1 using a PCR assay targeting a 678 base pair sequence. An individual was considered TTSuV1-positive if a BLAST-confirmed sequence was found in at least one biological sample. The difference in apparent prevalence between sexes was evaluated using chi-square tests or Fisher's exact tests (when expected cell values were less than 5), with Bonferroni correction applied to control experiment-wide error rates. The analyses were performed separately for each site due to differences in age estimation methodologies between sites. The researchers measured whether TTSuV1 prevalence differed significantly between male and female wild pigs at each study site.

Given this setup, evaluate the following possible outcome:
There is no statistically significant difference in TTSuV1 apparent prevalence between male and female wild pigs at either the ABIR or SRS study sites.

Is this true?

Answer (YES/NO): YES